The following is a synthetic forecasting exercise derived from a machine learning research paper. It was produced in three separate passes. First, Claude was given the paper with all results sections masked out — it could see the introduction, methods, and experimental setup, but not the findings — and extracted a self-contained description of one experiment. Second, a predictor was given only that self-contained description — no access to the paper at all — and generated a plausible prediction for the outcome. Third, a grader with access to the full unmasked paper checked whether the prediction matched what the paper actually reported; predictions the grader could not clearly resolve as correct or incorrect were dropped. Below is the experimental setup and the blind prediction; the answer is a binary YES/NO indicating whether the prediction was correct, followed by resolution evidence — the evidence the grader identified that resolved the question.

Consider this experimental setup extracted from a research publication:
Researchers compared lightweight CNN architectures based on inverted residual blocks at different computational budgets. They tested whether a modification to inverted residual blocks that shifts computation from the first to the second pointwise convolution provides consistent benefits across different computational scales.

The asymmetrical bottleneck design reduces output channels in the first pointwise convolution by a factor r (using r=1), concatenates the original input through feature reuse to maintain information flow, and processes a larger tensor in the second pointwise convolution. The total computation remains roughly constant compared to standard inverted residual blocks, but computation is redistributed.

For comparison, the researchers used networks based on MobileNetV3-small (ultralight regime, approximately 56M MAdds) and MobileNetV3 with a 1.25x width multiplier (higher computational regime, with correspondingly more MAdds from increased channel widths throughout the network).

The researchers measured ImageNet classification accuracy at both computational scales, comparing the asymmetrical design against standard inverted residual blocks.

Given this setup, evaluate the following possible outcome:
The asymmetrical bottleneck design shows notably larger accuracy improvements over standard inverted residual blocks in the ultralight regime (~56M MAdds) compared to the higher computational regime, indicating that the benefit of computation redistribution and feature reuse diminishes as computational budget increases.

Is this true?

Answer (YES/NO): YES